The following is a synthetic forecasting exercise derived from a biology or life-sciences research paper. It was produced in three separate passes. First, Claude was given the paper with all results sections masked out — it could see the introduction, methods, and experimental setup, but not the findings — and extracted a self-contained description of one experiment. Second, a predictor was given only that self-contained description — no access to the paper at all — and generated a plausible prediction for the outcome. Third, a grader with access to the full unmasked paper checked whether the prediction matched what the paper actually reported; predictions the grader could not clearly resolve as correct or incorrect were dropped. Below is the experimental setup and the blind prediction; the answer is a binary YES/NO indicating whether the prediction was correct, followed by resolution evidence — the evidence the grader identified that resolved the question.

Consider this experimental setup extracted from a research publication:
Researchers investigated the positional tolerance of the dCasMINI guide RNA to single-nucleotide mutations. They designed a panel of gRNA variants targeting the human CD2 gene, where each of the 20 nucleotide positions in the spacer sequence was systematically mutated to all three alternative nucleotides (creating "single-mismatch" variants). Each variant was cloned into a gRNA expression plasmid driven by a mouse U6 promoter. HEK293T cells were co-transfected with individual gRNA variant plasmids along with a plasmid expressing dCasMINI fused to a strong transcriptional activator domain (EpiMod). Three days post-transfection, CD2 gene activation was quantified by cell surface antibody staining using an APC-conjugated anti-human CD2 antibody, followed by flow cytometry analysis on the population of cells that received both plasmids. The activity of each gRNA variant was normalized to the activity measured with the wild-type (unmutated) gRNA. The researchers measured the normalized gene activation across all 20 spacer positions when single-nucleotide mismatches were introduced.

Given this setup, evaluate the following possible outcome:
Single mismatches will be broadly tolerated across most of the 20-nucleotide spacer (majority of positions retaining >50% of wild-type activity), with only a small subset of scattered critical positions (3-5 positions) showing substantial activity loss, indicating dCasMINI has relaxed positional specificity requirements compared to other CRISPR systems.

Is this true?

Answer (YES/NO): NO